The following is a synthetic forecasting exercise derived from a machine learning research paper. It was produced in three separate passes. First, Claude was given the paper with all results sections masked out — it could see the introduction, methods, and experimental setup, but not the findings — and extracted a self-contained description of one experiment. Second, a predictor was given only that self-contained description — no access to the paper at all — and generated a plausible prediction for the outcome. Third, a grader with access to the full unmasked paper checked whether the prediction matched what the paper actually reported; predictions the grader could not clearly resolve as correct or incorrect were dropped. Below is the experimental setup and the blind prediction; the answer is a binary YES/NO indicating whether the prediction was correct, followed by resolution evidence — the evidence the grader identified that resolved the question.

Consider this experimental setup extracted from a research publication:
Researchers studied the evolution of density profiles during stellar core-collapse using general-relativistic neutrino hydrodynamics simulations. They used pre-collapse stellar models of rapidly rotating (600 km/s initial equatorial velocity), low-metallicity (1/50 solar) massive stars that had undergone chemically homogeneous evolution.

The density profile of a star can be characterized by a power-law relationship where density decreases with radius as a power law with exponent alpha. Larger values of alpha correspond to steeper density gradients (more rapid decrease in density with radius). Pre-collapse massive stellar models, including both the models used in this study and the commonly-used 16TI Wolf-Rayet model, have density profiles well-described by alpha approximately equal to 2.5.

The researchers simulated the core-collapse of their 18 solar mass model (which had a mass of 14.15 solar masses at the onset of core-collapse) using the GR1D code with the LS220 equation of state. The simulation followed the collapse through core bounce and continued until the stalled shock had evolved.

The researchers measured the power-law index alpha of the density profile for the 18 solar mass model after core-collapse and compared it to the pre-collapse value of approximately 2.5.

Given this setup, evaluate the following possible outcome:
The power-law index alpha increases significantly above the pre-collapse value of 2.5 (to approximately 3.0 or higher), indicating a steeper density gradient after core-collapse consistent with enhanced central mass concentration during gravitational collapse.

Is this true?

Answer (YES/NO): NO